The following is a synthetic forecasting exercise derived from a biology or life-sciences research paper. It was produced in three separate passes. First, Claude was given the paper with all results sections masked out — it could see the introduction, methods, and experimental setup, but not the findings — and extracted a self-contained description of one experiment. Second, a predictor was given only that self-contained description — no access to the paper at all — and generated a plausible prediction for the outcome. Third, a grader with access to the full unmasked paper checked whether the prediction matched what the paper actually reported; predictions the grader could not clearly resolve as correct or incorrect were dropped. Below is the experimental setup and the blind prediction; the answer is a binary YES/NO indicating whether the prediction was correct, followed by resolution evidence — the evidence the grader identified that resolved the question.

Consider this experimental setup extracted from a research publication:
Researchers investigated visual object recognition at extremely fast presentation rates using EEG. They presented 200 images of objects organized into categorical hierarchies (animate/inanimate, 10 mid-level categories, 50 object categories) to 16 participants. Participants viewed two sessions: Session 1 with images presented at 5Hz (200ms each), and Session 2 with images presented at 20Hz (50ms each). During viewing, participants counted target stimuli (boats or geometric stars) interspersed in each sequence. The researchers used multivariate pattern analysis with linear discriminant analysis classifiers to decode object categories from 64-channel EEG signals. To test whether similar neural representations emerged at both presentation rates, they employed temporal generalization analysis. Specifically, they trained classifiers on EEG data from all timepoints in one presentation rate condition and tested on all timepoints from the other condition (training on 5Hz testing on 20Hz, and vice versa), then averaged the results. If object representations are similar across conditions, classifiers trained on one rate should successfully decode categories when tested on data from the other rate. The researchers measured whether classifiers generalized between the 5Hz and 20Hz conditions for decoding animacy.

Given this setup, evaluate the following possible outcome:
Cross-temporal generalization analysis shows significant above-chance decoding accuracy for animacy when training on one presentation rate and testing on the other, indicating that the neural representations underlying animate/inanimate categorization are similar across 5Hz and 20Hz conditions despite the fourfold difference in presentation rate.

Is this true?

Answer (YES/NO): NO